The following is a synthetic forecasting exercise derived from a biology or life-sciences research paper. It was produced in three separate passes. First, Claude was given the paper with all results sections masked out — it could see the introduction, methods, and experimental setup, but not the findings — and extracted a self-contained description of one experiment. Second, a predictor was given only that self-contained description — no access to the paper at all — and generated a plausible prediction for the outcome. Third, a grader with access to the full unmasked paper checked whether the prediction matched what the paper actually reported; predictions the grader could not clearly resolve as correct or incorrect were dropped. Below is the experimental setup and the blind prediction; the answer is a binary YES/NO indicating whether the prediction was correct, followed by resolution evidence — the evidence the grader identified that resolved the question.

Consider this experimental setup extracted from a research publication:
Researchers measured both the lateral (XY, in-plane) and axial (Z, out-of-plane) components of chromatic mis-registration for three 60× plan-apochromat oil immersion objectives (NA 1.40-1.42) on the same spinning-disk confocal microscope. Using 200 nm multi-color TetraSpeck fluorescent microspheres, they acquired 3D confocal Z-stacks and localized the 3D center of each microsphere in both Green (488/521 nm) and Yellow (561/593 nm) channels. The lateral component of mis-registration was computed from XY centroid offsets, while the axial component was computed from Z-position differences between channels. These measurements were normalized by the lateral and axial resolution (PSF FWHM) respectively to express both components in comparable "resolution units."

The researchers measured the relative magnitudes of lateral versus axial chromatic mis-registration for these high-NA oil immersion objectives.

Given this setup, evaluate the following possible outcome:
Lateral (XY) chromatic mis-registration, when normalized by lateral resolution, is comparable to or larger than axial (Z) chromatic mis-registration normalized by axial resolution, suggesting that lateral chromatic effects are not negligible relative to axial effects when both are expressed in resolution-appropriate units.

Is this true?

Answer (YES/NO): YES